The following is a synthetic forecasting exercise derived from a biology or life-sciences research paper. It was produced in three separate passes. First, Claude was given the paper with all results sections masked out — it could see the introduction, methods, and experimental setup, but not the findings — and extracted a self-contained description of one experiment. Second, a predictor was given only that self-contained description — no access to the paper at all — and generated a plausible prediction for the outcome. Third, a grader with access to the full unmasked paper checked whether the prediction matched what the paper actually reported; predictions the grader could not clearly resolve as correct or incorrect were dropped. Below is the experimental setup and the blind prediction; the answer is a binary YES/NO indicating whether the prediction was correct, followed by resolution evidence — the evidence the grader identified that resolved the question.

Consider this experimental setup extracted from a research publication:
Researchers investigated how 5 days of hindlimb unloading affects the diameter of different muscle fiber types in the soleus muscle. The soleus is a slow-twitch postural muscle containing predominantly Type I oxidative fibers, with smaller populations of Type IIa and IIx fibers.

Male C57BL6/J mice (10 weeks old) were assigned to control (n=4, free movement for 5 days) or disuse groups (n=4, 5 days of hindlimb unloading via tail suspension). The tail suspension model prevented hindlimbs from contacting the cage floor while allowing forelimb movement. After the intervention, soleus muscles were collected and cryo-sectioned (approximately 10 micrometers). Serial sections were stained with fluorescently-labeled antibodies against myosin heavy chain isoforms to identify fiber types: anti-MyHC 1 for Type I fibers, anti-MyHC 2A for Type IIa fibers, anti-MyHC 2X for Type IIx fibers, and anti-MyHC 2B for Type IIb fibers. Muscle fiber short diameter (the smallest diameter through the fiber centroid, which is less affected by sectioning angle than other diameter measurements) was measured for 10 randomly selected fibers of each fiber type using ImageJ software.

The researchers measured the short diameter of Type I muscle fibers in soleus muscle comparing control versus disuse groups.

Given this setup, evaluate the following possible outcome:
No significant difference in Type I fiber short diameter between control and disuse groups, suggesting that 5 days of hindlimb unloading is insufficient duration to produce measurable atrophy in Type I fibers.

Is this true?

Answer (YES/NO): NO